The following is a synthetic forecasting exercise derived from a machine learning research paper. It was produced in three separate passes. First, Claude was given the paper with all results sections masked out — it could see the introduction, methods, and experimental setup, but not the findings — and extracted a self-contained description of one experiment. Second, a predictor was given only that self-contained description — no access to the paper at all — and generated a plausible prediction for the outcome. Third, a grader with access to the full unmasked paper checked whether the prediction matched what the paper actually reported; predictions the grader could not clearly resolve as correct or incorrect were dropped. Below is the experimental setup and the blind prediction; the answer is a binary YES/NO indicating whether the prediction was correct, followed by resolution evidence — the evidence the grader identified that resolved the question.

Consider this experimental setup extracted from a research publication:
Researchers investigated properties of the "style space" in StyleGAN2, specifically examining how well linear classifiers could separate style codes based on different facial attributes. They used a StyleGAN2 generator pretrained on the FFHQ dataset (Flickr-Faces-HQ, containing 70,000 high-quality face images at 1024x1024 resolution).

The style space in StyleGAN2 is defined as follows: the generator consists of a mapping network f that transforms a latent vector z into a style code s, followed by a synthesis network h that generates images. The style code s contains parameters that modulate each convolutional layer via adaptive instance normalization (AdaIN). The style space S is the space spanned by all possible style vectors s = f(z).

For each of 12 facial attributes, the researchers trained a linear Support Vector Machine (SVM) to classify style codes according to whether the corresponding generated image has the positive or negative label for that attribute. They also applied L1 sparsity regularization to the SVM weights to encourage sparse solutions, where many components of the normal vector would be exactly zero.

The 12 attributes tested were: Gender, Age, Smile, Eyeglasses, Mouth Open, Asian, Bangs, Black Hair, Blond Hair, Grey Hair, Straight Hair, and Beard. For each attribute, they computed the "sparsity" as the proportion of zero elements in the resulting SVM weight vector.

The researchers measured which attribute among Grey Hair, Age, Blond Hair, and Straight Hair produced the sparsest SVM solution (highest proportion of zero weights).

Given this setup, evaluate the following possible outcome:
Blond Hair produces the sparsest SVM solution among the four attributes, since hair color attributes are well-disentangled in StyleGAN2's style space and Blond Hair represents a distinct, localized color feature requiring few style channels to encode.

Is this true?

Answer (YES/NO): NO